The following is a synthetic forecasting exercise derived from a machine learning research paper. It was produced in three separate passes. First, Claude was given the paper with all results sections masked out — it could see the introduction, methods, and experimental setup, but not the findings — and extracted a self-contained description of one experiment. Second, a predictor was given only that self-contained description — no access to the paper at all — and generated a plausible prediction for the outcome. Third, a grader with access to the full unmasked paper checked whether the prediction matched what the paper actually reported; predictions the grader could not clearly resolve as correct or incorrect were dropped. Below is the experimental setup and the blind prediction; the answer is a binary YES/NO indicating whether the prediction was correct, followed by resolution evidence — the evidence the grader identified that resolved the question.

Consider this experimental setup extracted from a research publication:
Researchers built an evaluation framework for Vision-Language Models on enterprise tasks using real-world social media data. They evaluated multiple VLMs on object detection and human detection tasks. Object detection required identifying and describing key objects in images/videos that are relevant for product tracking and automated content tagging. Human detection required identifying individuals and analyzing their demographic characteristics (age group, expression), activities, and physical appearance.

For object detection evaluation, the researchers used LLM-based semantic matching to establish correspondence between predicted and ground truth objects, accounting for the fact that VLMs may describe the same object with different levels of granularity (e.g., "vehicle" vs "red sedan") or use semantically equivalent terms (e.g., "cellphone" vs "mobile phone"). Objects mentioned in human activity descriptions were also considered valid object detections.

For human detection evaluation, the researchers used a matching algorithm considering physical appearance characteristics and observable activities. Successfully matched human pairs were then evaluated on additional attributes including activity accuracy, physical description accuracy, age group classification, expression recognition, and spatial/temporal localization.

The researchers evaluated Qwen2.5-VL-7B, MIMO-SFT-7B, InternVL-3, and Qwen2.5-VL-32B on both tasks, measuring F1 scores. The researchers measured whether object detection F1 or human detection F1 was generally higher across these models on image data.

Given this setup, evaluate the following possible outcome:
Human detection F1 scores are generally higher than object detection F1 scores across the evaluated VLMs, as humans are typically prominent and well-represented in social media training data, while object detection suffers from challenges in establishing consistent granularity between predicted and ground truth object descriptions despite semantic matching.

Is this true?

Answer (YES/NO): YES